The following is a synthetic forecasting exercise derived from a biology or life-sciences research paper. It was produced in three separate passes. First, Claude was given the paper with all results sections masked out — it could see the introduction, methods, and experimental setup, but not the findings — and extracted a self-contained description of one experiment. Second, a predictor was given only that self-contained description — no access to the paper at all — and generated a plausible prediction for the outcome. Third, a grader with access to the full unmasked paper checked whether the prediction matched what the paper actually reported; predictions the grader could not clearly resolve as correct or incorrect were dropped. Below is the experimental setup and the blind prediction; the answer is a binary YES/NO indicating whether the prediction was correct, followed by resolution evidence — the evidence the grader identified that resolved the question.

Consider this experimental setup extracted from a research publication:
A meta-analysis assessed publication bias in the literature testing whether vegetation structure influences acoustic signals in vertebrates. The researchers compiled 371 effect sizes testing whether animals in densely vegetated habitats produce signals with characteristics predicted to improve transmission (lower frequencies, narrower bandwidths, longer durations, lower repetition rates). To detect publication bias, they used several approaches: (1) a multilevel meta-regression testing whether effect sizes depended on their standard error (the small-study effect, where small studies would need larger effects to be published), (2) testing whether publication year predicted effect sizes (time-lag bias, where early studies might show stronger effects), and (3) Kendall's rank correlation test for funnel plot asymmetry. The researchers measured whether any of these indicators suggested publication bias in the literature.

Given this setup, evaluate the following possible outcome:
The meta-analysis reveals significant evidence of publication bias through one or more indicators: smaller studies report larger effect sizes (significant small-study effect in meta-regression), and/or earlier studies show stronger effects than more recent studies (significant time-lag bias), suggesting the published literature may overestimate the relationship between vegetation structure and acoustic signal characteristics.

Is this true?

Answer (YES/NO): NO